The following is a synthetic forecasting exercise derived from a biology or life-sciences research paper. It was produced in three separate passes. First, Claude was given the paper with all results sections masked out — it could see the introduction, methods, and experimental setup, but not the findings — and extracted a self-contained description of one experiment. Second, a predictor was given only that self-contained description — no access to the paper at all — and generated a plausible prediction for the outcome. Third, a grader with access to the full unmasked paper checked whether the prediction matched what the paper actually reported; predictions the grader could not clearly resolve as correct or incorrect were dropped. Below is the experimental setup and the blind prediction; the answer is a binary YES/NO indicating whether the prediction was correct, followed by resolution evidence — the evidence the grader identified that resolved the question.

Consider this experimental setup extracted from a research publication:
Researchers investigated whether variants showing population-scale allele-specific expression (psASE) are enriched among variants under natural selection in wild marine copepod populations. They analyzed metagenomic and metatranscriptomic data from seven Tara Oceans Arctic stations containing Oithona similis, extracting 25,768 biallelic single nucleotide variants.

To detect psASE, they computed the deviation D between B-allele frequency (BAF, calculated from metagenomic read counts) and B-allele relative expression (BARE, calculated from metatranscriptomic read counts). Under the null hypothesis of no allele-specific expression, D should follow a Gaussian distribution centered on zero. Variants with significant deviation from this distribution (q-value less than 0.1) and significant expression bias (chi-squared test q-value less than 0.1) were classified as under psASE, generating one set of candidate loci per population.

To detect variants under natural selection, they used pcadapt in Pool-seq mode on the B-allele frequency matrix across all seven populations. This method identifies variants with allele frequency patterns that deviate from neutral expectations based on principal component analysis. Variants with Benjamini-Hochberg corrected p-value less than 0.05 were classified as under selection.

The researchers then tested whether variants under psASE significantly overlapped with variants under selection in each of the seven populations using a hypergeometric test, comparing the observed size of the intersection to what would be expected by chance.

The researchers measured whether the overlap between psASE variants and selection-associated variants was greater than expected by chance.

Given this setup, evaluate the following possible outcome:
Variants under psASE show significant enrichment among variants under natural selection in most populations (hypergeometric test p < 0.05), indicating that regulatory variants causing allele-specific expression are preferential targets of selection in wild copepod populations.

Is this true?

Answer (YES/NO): YES